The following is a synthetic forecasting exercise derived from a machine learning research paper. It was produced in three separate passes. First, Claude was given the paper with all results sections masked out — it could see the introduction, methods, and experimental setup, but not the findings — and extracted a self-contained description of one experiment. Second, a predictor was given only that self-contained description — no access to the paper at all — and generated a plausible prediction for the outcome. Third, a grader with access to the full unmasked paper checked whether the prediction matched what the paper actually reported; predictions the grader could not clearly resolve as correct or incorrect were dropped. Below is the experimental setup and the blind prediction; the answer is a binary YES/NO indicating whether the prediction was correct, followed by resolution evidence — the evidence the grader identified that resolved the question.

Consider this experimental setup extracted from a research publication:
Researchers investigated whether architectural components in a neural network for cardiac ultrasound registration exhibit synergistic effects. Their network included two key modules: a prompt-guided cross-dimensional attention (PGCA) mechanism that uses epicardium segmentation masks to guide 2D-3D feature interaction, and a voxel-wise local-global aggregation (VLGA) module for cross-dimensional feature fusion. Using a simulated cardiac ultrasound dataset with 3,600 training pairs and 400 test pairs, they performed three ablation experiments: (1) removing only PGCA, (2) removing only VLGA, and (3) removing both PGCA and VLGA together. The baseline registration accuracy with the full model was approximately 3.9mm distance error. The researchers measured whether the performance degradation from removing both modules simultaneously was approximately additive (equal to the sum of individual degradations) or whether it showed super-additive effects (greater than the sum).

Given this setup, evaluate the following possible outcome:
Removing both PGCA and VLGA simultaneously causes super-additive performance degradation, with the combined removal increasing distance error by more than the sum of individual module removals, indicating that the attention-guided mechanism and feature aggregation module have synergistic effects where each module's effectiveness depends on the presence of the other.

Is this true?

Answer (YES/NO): YES